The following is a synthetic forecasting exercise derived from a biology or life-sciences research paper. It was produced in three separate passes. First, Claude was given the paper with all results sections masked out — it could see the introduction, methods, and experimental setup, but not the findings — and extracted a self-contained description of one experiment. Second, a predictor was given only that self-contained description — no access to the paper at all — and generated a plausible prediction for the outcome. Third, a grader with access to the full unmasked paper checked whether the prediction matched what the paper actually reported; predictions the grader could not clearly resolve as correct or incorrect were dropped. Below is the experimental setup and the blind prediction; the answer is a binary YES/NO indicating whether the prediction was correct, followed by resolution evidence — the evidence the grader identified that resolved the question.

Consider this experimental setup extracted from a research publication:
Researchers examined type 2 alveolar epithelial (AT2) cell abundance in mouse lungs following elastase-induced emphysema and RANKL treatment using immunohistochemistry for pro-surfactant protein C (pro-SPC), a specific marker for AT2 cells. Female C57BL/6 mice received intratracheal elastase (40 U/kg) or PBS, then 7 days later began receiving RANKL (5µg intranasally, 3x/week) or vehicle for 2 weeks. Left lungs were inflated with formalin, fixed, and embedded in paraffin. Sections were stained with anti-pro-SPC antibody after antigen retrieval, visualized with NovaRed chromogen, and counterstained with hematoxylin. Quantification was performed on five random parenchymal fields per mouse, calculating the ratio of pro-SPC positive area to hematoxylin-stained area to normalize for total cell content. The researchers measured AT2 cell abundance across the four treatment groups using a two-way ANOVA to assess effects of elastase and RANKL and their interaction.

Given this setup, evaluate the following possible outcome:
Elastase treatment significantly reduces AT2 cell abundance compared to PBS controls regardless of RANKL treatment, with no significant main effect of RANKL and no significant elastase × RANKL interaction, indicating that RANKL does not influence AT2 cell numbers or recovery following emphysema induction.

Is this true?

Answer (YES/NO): NO